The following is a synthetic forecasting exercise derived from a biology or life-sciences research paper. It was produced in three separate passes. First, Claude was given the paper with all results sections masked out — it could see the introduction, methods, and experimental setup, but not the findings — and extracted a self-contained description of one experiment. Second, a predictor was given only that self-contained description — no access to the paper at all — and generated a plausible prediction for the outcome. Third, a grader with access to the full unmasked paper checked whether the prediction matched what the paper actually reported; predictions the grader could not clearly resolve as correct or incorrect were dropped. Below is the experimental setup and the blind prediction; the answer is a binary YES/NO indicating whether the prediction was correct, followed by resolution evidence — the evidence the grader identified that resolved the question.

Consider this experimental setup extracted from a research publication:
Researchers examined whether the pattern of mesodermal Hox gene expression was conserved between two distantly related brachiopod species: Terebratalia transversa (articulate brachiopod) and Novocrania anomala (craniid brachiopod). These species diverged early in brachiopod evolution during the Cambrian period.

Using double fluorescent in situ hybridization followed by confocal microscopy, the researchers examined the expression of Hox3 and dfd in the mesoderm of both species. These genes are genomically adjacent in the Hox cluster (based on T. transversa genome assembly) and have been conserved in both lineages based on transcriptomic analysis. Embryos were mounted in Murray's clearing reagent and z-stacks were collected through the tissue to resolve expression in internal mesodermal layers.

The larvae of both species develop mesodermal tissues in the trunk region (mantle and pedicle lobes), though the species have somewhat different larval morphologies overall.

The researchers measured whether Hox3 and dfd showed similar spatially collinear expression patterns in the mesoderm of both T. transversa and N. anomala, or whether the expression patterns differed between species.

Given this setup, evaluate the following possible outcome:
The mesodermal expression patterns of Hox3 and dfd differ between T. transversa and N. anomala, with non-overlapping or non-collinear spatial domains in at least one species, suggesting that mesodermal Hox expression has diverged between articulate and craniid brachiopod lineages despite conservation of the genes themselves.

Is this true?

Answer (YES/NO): NO